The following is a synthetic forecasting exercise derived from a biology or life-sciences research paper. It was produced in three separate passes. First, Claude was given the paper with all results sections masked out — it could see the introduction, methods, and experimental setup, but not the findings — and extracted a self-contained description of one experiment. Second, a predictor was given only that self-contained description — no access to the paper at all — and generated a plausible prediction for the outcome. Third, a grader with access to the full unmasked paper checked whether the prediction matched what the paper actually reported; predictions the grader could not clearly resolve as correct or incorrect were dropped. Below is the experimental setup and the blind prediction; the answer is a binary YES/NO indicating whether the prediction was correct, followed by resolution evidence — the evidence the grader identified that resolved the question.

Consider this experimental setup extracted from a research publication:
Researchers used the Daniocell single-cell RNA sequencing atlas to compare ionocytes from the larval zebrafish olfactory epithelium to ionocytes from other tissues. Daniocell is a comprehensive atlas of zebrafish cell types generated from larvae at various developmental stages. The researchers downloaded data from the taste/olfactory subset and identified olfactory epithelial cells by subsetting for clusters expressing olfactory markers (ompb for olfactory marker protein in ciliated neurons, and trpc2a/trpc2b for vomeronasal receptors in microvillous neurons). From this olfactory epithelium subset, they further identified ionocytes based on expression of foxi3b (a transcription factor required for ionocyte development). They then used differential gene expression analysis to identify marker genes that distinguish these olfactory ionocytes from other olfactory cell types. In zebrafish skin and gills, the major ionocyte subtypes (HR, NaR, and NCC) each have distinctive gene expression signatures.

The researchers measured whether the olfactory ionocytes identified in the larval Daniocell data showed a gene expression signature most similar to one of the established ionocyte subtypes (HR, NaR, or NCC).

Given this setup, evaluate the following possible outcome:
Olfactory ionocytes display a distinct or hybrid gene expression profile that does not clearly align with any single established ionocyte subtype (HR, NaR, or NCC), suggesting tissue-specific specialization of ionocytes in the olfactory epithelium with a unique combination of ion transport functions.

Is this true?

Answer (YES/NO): NO